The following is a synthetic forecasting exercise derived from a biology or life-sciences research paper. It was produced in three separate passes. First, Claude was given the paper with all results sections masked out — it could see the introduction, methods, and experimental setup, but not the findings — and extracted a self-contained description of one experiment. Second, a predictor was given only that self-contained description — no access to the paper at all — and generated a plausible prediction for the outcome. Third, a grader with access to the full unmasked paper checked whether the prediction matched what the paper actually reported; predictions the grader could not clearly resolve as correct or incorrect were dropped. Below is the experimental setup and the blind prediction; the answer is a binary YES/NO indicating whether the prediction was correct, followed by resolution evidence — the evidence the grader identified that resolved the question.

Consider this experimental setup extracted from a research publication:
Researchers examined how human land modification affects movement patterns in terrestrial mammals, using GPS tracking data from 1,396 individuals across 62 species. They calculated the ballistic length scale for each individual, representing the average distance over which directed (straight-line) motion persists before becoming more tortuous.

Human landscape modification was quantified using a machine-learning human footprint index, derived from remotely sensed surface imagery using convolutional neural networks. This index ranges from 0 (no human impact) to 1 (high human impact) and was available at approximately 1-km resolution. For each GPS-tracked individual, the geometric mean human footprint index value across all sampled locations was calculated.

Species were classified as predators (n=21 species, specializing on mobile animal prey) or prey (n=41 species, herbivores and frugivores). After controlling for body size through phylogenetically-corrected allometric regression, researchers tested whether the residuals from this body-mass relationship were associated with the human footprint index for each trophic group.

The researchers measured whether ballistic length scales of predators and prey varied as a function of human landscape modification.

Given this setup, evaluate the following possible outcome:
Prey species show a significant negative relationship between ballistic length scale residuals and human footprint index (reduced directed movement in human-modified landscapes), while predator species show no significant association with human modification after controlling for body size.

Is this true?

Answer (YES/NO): NO